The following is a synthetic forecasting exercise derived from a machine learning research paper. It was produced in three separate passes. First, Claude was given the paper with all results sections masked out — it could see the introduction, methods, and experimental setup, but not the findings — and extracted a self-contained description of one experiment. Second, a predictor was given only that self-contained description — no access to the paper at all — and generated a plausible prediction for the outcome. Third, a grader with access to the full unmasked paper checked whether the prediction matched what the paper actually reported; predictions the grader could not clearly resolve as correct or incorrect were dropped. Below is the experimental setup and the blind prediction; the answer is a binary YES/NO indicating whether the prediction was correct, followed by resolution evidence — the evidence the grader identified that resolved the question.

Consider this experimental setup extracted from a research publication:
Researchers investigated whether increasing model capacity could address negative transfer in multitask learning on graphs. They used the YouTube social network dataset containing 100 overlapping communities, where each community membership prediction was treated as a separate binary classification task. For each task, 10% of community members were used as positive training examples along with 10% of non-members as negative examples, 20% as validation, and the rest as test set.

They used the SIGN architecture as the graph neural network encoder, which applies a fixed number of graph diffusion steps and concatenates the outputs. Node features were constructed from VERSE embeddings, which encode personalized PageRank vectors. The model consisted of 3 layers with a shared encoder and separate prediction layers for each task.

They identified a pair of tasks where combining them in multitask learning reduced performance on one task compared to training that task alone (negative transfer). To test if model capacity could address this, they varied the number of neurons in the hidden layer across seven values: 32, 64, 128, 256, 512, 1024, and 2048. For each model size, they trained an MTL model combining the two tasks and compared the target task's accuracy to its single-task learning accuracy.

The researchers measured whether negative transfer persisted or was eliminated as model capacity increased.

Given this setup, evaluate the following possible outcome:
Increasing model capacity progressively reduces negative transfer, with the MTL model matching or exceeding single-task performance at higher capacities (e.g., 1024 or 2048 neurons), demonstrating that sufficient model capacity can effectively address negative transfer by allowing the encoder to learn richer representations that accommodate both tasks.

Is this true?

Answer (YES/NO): NO